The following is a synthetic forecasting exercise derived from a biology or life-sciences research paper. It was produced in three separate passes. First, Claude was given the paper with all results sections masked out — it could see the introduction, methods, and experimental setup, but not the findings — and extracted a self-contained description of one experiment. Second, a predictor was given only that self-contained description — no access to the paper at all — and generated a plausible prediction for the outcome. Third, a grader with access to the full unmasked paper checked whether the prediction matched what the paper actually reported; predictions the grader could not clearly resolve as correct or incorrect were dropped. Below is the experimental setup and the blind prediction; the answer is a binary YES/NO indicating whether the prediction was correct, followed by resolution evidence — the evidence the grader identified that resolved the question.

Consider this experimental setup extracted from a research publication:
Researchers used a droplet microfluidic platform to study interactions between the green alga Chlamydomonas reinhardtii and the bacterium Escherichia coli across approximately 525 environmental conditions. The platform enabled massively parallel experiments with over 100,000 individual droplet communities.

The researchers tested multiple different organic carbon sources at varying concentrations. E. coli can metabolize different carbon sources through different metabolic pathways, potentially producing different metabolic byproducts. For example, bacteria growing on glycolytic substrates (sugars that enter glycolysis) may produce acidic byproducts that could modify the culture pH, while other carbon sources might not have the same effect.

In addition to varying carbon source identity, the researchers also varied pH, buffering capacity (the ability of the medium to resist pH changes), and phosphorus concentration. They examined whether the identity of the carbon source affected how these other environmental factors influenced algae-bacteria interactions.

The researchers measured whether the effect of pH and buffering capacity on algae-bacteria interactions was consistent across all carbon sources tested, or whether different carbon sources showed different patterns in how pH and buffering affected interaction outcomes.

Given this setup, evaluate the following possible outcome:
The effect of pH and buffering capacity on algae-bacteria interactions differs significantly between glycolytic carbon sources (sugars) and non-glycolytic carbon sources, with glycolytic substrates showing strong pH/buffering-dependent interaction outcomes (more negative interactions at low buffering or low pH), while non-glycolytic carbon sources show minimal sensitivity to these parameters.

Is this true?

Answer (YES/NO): NO